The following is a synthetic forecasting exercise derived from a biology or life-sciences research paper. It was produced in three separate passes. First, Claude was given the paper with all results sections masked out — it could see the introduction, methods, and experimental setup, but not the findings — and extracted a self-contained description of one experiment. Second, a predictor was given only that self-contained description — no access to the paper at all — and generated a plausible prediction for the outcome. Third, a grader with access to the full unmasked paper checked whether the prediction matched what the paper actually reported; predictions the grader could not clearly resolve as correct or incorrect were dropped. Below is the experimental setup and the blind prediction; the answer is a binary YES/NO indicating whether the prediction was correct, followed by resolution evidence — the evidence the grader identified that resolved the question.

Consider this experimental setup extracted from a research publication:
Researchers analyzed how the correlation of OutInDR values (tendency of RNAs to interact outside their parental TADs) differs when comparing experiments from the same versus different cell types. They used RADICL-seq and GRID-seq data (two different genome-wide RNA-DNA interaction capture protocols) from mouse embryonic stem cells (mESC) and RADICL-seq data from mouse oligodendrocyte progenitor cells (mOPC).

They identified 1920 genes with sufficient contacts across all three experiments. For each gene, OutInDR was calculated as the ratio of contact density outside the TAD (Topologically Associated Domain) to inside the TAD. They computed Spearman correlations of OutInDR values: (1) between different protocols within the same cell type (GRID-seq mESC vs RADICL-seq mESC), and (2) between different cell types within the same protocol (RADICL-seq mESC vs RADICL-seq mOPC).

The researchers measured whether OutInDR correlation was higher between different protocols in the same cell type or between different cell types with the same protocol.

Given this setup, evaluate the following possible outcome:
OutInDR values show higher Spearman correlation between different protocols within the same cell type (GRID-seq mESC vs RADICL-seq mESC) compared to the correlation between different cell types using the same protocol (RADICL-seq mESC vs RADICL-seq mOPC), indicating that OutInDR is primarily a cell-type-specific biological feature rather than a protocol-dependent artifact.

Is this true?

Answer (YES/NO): YES